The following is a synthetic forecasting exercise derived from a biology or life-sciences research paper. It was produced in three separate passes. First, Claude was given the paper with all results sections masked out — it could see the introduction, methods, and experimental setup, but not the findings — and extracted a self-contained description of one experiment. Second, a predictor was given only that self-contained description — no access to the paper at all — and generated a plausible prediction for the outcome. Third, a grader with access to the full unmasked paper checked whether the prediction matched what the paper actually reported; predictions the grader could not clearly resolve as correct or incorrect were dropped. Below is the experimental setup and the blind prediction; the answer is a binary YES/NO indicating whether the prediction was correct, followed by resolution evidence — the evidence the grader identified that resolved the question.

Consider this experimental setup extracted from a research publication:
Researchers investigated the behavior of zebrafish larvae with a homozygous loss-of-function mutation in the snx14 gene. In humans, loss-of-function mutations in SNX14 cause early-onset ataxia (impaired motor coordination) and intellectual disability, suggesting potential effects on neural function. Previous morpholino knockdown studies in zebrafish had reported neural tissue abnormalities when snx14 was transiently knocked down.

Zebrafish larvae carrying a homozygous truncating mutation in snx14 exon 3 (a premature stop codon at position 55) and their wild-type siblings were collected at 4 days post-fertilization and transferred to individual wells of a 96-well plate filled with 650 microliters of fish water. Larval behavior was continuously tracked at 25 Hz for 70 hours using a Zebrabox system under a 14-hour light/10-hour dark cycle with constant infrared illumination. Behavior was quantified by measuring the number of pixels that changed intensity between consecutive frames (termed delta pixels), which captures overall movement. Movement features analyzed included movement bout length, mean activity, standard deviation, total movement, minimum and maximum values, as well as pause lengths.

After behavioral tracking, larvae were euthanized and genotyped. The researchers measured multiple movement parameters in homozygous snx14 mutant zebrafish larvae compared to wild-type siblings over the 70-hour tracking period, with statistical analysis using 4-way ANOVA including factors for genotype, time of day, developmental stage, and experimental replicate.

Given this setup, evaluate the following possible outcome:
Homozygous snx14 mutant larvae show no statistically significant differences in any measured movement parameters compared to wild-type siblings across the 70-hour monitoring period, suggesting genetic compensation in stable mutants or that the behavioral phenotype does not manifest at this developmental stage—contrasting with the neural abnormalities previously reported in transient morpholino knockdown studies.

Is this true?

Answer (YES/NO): YES